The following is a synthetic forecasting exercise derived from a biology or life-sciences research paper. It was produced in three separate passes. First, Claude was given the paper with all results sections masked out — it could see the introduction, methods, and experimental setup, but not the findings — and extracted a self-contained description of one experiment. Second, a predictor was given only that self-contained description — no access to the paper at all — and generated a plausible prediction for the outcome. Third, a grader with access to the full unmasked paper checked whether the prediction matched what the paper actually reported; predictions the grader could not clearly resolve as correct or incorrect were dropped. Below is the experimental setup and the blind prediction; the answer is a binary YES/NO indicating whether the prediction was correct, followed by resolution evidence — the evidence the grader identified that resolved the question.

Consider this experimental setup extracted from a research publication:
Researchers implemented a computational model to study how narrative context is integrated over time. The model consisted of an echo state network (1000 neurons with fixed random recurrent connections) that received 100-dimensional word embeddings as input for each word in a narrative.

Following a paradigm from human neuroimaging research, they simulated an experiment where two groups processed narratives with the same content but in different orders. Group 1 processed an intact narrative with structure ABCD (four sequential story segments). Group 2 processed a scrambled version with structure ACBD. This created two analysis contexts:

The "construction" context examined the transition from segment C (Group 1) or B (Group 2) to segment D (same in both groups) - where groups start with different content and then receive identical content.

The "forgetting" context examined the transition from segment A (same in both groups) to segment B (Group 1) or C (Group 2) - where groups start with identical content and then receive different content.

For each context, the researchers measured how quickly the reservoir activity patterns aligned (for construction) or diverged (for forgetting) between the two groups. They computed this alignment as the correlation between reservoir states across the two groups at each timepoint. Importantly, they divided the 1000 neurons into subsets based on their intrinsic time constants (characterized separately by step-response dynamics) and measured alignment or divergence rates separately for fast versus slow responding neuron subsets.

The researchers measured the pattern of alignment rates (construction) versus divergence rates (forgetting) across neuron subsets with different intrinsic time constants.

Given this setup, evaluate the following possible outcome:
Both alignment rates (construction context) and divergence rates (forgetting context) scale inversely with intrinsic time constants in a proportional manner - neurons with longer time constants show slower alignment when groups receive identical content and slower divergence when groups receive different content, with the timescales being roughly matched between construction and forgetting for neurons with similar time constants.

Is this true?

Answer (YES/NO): NO